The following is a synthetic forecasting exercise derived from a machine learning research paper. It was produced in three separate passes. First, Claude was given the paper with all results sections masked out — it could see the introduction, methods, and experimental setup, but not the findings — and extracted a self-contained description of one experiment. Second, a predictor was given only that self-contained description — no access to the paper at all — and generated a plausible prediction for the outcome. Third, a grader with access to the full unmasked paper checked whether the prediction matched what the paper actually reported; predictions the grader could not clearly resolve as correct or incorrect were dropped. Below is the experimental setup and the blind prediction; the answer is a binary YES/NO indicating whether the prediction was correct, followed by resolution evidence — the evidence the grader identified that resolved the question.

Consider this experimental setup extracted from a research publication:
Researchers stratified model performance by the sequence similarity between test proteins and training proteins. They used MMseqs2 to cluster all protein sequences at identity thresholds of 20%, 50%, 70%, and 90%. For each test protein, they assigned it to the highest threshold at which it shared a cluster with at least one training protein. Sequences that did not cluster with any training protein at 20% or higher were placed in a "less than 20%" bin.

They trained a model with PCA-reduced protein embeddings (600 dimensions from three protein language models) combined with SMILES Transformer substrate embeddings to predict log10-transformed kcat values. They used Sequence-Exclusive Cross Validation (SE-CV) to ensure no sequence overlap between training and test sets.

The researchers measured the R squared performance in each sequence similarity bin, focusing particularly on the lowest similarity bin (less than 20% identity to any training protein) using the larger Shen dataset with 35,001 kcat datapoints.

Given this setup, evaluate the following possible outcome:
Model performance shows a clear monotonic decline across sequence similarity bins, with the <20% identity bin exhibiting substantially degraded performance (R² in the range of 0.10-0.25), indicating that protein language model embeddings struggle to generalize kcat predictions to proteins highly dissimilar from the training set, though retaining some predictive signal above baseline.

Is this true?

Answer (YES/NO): YES